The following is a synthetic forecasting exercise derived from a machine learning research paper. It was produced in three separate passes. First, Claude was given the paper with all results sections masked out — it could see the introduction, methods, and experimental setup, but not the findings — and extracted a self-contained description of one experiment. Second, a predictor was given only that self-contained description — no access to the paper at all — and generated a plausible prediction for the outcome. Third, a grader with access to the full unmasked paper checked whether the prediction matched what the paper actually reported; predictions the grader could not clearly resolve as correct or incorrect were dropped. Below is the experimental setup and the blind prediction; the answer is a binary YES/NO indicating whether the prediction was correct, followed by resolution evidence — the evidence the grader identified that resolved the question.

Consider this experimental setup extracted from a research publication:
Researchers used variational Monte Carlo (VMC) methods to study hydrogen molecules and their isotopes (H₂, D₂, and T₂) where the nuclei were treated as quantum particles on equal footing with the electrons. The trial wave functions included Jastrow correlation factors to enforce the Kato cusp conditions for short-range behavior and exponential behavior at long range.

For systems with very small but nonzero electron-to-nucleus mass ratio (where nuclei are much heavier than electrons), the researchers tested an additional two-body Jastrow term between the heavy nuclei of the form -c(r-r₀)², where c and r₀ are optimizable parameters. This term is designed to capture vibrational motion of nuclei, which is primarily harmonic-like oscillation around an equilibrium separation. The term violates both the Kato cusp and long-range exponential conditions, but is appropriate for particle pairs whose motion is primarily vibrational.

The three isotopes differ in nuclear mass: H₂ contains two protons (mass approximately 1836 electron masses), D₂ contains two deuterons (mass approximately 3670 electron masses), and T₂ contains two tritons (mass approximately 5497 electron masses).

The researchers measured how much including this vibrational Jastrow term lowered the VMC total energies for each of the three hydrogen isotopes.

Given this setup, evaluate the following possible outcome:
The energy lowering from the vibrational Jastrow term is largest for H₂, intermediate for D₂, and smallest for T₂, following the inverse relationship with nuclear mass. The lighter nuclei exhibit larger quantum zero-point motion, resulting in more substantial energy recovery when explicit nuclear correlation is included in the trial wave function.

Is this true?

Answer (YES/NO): NO